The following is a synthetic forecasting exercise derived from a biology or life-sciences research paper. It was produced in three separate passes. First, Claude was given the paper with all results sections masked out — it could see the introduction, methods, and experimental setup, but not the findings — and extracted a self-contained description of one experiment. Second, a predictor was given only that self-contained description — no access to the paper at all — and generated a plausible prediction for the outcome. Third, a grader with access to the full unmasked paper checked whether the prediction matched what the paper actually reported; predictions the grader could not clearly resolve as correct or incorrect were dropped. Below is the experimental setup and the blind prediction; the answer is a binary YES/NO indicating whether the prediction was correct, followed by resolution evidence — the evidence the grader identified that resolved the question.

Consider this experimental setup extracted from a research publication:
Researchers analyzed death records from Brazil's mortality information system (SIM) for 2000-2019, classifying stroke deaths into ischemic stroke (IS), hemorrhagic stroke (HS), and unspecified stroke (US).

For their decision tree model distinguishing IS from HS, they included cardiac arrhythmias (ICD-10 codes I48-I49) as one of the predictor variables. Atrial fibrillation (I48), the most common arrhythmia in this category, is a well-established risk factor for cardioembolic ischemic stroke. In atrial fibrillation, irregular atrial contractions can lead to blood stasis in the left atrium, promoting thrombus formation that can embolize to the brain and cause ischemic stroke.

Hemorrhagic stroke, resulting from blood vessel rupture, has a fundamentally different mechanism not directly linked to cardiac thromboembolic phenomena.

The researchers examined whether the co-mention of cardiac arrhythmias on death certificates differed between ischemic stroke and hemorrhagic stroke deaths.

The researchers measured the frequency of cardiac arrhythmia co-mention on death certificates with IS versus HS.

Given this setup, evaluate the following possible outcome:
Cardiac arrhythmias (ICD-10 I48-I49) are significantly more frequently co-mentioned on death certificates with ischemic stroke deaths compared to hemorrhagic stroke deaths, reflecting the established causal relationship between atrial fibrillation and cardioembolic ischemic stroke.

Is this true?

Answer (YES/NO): YES